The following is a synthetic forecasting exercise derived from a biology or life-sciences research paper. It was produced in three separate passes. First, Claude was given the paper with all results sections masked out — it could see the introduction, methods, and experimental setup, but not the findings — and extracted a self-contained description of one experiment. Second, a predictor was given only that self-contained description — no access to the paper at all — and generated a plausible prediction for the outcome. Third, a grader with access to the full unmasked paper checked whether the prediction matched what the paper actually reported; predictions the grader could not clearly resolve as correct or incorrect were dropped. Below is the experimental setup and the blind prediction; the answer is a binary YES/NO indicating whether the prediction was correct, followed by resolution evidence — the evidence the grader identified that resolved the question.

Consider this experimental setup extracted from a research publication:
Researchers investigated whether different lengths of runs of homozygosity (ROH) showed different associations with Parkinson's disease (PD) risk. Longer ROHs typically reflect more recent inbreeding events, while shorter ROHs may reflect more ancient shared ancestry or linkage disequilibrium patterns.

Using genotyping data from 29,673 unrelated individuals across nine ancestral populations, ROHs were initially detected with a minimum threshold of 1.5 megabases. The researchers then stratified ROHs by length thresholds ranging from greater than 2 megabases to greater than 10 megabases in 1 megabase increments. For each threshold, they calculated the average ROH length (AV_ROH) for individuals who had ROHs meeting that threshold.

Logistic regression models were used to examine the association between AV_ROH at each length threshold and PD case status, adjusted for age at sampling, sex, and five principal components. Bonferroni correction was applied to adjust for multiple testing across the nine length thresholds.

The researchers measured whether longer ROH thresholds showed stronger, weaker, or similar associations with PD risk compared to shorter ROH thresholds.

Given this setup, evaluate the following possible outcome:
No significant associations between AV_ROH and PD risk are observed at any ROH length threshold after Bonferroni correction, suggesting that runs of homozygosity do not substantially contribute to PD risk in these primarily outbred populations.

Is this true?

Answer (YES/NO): NO